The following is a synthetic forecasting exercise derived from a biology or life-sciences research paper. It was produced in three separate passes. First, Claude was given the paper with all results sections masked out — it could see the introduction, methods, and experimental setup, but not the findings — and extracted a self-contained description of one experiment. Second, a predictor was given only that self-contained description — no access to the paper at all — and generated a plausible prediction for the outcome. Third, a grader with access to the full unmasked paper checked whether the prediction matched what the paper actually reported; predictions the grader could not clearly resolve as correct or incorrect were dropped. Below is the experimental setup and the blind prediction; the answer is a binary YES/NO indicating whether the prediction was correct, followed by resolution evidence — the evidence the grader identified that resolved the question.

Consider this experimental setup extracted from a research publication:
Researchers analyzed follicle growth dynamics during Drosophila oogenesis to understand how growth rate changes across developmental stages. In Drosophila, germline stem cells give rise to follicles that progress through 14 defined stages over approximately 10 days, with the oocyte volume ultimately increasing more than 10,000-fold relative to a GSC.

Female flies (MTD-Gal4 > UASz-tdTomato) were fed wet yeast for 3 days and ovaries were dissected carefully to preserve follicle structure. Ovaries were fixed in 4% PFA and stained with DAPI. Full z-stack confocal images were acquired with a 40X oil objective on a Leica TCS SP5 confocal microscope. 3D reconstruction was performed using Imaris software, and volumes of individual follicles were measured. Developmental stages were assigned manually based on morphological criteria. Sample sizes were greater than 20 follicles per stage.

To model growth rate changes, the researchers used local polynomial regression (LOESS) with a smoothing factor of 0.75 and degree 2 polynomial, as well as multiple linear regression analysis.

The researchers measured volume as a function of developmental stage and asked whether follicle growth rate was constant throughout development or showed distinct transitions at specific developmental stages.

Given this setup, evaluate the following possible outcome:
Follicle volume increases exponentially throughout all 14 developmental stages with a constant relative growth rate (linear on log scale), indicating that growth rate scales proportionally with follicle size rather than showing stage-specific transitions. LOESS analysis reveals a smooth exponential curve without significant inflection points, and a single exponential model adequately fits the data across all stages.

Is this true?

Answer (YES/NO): NO